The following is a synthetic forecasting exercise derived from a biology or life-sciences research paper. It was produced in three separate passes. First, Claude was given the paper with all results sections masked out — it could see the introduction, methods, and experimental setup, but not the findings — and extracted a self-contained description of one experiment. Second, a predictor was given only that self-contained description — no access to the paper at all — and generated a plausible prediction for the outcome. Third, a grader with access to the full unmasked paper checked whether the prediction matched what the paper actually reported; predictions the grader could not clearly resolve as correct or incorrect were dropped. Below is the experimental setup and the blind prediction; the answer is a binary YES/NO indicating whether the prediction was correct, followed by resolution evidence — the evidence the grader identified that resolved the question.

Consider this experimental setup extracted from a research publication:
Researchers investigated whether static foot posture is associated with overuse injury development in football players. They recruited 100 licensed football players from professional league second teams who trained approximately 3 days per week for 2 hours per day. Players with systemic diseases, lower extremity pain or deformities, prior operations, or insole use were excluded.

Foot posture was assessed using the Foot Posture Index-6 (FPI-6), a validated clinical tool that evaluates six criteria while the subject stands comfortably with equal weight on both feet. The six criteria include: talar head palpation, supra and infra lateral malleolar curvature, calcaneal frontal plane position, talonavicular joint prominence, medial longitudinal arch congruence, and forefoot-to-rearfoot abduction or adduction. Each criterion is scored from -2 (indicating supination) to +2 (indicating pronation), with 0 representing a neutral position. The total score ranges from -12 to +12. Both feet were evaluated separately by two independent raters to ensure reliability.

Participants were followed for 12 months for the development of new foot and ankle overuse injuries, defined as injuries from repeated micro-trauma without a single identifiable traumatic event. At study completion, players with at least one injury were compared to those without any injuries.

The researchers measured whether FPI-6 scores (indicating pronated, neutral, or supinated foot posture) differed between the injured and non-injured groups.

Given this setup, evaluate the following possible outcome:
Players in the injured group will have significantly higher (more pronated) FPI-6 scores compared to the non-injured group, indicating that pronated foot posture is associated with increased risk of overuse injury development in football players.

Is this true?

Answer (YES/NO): NO